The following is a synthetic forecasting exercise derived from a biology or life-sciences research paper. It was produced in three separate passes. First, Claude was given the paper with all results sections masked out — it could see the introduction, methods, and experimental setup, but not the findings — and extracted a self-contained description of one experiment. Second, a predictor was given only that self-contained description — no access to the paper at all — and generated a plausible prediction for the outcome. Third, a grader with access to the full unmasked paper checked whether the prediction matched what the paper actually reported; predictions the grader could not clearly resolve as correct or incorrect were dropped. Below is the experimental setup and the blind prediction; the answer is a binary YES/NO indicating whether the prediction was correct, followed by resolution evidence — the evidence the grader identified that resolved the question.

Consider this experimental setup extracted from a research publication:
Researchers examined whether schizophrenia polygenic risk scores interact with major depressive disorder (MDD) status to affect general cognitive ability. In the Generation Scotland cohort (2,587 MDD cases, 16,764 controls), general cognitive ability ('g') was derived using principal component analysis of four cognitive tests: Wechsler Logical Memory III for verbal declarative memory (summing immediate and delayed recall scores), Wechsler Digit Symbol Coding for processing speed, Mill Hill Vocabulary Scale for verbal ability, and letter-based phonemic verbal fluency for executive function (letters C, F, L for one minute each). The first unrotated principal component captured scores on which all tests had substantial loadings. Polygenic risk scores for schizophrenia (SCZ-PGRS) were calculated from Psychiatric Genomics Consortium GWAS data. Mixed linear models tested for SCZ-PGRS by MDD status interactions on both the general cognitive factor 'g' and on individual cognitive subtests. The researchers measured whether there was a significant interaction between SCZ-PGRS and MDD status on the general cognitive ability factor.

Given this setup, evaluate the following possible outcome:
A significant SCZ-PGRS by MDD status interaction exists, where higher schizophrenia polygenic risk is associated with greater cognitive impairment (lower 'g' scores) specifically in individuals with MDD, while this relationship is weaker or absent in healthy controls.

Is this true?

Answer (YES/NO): NO